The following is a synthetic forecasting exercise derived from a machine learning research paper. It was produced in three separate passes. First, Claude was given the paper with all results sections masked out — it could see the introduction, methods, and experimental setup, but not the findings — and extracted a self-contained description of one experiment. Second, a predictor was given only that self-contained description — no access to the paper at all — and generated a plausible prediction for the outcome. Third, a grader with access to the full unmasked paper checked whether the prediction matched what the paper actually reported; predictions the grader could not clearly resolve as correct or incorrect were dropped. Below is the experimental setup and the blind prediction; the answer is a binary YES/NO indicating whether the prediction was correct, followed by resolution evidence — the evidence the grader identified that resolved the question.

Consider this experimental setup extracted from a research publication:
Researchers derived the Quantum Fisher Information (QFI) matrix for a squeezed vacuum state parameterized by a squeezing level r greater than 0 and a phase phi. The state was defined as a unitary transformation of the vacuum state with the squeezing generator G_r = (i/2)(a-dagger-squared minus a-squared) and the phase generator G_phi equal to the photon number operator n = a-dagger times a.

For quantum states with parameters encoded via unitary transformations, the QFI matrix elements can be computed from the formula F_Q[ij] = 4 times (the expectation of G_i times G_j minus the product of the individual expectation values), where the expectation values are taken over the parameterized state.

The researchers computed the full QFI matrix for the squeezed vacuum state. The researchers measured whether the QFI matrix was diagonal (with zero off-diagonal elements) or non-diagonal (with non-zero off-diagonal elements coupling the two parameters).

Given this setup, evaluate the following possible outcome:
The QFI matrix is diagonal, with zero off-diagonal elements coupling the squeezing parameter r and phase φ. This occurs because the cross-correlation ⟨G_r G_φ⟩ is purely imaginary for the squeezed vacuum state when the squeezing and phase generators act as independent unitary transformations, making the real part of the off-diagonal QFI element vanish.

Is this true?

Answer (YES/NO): YES